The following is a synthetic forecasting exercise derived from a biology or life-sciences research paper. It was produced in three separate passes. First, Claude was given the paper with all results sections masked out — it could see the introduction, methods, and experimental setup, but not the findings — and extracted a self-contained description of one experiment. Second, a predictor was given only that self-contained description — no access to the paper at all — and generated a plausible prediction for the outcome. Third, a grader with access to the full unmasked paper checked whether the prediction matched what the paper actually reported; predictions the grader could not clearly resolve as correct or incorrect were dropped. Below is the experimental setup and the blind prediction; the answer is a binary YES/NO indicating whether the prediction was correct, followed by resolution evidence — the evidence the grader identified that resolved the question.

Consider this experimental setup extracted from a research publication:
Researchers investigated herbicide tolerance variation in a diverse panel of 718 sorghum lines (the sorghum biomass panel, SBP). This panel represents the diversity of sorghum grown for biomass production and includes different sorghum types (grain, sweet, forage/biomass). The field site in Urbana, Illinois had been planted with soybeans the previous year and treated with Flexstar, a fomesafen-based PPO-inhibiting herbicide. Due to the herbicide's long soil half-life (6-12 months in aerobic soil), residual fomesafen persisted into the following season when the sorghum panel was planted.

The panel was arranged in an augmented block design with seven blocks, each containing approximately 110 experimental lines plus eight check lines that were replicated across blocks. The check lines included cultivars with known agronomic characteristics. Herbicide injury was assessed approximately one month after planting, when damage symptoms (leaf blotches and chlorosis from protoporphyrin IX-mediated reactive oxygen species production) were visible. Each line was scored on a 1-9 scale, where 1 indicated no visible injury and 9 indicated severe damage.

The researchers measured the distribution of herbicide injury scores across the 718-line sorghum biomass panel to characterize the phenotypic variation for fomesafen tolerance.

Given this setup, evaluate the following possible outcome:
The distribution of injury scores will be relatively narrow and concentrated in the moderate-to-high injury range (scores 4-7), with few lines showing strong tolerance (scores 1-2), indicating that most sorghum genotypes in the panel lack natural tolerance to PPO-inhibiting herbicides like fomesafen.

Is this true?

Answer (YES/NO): NO